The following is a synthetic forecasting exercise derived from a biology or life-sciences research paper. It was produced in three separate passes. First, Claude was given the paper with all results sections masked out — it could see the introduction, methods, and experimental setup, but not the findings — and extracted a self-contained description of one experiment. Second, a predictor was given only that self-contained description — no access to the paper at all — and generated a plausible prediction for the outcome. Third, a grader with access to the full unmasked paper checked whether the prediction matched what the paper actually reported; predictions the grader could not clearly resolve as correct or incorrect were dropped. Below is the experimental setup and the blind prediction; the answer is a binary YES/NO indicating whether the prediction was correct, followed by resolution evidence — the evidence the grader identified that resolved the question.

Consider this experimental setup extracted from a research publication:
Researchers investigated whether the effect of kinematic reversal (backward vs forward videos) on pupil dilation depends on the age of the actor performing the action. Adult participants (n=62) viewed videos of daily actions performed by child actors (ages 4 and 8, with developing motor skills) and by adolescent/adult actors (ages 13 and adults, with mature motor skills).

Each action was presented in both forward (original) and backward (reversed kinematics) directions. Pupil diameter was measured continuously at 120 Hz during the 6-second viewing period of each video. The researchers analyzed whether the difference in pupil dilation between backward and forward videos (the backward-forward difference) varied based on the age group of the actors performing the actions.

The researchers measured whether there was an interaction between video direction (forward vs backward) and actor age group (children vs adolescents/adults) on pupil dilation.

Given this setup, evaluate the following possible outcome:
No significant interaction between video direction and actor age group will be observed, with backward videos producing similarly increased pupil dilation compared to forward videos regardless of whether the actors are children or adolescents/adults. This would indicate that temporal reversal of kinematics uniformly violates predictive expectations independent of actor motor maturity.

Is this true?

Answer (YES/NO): NO